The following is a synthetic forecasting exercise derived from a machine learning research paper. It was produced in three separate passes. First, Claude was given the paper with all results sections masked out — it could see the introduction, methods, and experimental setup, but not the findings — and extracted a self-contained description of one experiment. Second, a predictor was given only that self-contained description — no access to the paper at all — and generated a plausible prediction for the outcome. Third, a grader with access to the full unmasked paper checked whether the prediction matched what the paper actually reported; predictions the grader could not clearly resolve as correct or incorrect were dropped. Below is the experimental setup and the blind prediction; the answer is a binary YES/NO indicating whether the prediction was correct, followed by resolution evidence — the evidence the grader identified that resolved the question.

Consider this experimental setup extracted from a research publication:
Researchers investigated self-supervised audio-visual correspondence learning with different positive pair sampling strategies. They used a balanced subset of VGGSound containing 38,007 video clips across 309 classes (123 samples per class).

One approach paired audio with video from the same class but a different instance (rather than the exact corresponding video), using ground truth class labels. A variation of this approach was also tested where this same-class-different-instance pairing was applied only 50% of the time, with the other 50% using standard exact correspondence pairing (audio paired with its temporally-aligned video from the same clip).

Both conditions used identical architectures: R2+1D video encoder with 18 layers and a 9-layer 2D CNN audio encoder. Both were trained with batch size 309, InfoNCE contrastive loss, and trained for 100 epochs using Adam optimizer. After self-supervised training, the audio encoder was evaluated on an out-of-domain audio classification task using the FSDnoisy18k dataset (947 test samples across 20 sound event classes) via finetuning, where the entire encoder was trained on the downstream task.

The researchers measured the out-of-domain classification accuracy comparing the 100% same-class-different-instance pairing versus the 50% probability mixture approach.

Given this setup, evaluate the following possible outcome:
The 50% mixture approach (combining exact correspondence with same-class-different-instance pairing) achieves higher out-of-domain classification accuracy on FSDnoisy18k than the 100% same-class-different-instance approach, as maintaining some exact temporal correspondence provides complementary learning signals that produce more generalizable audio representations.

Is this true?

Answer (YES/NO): NO